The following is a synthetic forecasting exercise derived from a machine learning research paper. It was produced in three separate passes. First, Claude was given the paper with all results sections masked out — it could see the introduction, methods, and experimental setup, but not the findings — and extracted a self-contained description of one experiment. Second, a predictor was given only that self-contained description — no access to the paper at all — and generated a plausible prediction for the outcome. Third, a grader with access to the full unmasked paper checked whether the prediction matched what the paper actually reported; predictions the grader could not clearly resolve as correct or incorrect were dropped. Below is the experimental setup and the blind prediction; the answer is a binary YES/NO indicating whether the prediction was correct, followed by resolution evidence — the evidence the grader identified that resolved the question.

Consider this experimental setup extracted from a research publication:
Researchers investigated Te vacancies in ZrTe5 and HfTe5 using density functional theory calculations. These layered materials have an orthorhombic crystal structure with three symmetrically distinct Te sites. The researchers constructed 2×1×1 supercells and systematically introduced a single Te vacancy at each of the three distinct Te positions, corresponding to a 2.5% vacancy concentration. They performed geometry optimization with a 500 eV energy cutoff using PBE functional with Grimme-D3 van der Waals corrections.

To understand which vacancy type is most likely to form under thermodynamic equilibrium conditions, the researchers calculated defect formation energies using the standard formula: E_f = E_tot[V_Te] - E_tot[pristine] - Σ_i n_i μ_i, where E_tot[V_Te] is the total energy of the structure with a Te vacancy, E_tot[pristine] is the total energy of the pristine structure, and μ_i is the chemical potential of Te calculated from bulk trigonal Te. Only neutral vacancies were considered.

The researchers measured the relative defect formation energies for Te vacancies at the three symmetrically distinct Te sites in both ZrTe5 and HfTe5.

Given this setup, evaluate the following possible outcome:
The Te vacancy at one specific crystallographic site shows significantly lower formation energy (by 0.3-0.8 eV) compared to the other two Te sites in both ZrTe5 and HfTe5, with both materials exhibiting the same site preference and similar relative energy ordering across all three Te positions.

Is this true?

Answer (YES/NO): NO